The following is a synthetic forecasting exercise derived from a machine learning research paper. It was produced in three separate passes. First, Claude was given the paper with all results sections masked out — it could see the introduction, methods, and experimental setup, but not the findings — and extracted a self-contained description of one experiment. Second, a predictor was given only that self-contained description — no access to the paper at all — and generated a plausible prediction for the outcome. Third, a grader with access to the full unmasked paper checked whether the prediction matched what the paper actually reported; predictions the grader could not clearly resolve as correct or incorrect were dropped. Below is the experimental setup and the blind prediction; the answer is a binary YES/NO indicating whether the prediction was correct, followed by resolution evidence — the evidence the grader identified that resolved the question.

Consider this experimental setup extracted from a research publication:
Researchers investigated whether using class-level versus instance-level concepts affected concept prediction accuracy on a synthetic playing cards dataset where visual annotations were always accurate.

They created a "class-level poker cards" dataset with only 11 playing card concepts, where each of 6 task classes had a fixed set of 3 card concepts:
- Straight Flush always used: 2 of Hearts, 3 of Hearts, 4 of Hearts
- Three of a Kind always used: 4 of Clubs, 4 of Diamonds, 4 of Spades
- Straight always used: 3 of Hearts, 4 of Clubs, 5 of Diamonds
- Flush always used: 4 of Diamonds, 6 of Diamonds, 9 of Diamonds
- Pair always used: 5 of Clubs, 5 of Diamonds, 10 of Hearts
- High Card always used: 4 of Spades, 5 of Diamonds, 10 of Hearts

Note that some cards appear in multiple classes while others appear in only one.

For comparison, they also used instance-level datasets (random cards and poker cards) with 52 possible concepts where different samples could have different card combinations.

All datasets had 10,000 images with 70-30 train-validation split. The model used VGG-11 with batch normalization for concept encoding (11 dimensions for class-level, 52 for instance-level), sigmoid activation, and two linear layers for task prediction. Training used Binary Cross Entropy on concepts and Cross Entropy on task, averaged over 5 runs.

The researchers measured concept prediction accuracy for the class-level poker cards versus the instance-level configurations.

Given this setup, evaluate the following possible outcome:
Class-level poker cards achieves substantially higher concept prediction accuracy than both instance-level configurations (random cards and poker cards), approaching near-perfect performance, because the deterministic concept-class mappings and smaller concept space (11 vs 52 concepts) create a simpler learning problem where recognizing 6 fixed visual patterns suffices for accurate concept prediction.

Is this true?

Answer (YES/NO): NO